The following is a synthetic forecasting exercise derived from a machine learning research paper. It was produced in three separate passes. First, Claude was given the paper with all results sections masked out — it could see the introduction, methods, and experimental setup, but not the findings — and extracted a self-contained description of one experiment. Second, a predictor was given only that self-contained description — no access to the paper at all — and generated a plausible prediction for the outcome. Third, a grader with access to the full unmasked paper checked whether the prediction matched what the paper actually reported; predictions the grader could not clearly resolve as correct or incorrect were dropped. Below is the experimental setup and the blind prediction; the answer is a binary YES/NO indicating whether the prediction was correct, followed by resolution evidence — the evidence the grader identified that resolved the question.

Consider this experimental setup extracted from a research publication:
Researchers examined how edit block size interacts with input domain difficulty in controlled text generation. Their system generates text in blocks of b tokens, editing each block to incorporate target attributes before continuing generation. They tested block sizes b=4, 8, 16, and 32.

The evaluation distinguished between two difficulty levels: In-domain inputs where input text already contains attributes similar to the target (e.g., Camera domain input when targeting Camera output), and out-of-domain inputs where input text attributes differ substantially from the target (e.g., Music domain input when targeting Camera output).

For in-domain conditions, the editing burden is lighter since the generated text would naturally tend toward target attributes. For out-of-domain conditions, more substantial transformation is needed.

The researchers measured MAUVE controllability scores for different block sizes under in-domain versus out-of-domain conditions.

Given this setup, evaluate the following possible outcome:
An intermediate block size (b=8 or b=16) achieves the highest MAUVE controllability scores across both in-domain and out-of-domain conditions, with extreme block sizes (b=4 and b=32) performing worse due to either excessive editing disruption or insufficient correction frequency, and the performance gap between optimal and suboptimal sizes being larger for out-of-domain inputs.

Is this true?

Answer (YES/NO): NO